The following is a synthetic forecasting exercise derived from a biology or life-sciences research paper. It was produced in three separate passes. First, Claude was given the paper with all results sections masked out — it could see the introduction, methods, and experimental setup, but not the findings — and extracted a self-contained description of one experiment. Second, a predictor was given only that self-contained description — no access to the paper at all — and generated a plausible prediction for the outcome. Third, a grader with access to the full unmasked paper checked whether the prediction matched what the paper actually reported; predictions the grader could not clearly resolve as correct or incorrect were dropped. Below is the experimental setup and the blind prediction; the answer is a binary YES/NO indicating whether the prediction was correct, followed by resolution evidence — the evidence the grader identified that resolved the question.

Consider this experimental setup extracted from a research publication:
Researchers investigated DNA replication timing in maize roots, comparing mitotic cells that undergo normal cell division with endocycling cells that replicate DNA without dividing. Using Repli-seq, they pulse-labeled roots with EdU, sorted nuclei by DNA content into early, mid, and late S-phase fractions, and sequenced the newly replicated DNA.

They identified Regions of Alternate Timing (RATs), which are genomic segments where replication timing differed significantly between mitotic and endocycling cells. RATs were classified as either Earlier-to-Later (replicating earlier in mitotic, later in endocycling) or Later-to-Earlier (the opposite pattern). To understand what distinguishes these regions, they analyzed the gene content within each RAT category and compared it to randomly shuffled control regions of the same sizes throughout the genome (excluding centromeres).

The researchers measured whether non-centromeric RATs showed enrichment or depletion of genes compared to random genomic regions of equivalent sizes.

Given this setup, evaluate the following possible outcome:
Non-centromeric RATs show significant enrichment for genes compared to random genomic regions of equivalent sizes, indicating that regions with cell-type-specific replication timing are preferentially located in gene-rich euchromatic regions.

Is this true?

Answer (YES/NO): NO